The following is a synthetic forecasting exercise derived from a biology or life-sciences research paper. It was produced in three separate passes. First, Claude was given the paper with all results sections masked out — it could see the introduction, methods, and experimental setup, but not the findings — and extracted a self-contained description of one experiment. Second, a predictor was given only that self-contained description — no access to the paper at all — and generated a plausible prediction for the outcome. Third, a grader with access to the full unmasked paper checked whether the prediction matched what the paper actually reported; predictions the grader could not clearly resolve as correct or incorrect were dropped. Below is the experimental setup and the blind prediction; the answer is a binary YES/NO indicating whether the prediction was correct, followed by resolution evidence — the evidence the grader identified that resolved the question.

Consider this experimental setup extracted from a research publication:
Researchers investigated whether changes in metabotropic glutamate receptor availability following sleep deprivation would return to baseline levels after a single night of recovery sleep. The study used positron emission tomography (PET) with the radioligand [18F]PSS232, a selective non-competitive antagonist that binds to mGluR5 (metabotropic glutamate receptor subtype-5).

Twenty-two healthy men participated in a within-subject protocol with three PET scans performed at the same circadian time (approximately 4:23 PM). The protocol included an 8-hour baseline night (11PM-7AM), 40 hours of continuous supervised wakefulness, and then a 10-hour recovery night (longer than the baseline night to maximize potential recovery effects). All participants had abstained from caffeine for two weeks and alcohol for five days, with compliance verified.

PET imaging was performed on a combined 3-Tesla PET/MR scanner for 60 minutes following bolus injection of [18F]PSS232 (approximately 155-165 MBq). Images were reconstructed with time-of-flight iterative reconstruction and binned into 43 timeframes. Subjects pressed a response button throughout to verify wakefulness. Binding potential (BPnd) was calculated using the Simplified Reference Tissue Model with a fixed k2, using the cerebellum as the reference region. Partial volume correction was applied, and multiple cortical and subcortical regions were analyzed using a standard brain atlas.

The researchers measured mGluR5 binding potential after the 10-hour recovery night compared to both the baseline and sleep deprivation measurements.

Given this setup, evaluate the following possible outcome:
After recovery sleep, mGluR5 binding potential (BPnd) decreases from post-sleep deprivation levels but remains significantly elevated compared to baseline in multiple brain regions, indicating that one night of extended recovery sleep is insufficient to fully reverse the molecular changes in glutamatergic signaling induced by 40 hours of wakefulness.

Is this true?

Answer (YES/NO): NO